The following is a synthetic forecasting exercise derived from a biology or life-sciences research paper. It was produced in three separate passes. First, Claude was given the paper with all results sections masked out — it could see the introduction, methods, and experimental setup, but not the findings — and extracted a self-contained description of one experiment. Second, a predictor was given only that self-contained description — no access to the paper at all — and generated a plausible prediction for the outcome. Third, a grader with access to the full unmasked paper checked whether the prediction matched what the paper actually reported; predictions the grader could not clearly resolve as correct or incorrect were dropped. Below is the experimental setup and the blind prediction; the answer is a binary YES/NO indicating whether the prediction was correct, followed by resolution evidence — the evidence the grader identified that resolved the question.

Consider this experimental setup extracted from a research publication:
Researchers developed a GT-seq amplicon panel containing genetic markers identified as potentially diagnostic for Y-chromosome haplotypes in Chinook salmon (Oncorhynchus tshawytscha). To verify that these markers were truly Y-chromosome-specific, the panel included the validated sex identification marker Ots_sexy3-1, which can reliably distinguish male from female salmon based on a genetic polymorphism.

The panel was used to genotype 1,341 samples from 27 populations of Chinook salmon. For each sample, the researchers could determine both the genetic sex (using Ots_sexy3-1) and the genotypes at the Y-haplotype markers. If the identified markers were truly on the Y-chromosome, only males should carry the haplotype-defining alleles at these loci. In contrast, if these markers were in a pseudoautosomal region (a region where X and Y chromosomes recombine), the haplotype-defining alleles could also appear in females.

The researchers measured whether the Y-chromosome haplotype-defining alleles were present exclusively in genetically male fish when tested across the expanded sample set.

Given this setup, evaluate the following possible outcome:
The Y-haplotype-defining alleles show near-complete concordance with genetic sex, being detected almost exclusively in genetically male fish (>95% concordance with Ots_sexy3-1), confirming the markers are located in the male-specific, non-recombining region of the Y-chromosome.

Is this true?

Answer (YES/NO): YES